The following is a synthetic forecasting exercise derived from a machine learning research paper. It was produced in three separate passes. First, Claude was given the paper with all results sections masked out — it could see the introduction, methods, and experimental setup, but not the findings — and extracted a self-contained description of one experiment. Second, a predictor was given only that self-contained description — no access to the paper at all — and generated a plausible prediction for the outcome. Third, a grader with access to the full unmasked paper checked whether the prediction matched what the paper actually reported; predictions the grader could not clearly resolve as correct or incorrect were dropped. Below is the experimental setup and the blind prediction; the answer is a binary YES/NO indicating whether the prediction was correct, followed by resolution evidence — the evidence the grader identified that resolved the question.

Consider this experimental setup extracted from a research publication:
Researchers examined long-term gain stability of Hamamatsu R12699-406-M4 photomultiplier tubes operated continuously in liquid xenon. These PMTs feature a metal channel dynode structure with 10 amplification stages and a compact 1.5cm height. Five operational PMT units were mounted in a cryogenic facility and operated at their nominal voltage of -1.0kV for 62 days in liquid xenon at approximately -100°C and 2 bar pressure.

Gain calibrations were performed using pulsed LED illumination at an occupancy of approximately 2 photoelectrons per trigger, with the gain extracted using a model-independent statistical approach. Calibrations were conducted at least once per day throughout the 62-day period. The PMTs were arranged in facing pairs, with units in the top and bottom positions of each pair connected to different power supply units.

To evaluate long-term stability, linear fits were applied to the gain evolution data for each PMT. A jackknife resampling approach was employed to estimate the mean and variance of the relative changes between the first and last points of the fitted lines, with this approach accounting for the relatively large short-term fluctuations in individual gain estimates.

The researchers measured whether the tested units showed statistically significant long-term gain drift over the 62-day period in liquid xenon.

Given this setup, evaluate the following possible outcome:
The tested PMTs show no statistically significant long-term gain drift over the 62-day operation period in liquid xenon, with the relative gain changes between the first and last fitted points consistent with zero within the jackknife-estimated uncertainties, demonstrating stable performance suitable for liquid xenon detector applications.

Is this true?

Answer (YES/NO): YES